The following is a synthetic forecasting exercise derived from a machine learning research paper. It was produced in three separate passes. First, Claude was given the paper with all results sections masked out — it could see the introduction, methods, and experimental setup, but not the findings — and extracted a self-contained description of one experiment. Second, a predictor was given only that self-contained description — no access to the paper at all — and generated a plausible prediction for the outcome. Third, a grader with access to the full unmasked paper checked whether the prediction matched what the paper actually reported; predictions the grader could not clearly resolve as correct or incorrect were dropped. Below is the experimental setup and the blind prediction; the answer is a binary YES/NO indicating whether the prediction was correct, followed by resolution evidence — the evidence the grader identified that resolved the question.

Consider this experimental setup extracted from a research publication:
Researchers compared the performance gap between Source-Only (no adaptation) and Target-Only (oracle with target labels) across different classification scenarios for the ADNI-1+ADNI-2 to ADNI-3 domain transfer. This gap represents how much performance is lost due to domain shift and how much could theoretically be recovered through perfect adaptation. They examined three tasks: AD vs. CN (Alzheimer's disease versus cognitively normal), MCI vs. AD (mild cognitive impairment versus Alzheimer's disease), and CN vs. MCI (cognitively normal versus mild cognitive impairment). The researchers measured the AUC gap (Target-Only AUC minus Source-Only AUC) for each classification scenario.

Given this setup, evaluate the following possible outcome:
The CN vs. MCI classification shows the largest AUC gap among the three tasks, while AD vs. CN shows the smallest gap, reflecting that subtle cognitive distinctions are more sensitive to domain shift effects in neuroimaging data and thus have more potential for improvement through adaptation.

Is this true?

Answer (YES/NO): NO